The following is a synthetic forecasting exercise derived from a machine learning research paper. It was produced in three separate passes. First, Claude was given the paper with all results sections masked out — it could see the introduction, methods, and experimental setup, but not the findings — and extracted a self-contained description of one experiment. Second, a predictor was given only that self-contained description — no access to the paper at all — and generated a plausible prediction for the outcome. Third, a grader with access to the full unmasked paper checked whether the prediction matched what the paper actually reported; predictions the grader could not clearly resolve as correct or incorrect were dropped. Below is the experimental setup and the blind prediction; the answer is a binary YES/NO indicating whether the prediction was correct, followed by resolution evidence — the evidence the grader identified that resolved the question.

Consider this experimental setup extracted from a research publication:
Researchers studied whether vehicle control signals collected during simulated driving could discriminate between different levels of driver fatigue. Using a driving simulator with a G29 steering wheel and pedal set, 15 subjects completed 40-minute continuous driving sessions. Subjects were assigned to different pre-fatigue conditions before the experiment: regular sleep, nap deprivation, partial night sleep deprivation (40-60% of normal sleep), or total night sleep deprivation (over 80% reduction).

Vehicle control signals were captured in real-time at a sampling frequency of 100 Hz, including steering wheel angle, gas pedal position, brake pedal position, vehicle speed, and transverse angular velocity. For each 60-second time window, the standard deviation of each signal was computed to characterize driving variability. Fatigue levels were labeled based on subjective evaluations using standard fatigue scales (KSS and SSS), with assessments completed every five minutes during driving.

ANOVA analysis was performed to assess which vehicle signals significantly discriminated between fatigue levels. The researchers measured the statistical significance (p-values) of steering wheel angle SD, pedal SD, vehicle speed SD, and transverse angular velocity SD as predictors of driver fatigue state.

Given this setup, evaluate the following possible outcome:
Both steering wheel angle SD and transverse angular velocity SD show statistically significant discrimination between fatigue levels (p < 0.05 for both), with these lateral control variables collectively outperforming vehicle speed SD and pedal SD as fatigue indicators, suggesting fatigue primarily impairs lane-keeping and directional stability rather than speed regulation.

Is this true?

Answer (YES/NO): NO